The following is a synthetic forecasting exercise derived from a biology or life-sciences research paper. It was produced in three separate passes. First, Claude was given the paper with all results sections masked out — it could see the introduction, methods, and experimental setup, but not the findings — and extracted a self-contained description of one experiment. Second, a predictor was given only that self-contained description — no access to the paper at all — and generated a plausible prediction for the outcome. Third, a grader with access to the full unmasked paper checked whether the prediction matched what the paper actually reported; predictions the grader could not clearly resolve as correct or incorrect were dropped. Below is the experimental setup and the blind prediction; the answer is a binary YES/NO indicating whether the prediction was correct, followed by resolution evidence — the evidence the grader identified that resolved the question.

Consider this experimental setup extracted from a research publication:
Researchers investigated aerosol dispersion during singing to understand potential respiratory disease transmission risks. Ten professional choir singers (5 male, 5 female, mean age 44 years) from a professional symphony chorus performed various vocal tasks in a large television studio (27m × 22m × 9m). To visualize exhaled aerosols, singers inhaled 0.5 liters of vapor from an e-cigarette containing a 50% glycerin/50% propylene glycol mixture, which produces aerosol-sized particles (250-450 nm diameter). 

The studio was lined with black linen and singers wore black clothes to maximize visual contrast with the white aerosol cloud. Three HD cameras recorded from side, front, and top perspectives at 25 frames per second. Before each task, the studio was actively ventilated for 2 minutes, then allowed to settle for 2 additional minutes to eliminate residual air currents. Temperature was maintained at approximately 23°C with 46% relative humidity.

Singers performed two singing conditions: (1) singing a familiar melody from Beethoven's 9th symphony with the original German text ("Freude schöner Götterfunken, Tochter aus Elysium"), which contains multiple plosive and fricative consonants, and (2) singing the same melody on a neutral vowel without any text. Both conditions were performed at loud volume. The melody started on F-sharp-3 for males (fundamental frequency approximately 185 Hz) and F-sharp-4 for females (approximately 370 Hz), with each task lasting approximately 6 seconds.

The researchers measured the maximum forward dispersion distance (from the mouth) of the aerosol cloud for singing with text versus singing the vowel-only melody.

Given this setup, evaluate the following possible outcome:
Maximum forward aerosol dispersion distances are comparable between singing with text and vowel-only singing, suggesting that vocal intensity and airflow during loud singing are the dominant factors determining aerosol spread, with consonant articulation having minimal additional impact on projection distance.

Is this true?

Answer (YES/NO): NO